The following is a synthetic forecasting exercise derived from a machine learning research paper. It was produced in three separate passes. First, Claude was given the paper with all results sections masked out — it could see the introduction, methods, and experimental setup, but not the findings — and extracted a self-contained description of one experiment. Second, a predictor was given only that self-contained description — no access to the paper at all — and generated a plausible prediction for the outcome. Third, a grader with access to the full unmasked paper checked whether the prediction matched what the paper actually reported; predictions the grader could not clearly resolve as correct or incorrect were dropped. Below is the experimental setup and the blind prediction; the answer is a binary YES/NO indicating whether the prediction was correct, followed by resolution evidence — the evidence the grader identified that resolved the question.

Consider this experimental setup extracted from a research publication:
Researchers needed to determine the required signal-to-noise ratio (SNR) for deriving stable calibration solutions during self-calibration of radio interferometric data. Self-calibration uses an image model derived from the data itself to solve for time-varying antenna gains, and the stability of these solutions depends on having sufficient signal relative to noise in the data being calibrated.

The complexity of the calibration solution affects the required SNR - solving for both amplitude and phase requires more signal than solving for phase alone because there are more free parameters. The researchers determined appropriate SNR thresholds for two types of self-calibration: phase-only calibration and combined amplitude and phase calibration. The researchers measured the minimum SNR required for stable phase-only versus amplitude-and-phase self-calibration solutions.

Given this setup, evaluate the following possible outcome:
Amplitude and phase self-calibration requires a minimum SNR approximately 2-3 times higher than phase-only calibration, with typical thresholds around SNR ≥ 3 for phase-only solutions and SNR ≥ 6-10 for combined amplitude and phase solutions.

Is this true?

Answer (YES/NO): YES